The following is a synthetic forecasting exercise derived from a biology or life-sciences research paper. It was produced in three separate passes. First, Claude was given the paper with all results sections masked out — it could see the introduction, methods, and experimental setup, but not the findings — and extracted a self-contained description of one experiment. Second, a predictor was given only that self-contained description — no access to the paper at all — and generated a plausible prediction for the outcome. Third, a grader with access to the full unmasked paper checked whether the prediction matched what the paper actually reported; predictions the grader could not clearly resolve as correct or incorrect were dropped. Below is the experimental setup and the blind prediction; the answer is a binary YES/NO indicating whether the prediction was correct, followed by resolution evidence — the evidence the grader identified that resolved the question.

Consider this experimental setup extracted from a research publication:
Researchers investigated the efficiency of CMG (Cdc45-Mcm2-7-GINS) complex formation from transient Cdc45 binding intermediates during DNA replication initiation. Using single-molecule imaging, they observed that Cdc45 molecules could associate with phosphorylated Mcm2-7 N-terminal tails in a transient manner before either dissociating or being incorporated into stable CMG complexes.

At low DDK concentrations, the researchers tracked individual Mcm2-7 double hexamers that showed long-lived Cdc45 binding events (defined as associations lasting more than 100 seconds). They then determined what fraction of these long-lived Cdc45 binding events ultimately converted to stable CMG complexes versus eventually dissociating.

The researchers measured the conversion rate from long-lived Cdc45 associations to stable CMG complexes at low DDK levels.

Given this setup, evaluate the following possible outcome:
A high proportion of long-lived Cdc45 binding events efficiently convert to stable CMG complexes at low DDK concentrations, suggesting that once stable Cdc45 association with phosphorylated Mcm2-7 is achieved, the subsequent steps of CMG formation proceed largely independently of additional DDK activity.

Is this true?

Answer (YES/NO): NO